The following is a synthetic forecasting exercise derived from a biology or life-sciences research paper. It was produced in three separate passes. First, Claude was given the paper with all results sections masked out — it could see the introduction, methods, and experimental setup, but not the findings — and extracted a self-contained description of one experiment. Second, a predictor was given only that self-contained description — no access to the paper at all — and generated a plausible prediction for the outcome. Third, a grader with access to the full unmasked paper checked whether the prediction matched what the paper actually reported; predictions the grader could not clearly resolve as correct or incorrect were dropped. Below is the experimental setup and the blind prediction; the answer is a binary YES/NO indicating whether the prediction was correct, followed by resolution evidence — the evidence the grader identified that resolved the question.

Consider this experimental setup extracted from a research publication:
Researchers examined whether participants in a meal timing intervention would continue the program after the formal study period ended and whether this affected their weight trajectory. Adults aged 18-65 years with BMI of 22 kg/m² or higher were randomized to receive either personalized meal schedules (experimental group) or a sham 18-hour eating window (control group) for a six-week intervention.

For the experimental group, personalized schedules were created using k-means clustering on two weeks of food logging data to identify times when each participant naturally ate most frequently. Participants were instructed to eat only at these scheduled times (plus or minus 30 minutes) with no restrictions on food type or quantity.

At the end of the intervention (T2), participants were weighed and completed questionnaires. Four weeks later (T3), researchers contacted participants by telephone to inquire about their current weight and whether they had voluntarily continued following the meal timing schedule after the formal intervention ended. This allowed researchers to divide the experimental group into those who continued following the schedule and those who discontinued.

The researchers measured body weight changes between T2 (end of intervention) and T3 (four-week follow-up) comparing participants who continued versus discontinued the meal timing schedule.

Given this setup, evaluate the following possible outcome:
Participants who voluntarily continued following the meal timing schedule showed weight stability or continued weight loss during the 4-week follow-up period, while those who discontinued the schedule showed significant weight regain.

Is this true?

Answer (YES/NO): YES